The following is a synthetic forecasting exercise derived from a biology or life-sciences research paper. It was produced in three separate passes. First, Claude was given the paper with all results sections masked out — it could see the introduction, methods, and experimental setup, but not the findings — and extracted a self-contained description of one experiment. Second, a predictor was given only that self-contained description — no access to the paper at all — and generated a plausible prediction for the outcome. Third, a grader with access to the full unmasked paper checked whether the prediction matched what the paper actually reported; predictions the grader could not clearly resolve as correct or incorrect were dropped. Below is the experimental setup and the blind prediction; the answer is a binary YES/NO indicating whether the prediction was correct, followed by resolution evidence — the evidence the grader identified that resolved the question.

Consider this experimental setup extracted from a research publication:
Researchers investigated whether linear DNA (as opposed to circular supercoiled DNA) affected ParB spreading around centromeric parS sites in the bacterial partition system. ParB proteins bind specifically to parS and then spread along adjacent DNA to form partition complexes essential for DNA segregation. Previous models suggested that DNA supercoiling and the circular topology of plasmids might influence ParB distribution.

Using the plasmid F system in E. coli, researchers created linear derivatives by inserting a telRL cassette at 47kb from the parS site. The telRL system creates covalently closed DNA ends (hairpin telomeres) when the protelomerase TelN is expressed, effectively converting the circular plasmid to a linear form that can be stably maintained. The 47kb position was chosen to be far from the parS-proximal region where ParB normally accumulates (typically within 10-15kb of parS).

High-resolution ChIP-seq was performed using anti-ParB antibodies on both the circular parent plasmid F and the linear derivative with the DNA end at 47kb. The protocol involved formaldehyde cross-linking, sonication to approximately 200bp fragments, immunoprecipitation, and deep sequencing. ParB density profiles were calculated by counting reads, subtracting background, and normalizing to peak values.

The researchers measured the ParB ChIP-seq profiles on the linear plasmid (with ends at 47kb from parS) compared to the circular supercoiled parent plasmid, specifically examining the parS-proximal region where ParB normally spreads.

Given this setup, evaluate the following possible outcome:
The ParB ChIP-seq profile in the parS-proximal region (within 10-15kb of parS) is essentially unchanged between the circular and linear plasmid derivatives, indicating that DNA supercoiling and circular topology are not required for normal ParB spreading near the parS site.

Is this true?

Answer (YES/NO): YES